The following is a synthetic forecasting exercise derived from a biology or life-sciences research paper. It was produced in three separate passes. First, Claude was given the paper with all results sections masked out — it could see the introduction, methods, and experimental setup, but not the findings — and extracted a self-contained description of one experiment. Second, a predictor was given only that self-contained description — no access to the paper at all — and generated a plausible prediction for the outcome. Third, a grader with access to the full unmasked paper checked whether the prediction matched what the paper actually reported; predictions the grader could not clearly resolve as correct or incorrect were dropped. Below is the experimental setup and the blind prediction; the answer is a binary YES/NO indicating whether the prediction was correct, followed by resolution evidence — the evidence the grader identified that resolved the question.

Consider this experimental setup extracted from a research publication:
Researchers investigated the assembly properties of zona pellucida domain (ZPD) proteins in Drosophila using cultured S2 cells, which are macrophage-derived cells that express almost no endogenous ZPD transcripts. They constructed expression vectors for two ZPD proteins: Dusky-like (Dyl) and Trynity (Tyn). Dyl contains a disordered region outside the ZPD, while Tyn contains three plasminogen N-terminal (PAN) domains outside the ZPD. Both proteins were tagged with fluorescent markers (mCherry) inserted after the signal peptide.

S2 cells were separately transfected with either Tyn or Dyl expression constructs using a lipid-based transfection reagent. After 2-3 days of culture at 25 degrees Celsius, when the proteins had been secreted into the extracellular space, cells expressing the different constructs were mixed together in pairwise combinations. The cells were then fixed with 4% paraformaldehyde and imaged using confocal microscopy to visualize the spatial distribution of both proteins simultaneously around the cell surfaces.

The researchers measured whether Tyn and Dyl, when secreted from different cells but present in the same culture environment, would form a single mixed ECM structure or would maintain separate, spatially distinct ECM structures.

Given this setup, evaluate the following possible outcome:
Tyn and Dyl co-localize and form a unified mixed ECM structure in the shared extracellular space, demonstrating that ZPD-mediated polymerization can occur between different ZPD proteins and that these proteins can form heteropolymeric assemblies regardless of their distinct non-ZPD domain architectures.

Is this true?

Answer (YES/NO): NO